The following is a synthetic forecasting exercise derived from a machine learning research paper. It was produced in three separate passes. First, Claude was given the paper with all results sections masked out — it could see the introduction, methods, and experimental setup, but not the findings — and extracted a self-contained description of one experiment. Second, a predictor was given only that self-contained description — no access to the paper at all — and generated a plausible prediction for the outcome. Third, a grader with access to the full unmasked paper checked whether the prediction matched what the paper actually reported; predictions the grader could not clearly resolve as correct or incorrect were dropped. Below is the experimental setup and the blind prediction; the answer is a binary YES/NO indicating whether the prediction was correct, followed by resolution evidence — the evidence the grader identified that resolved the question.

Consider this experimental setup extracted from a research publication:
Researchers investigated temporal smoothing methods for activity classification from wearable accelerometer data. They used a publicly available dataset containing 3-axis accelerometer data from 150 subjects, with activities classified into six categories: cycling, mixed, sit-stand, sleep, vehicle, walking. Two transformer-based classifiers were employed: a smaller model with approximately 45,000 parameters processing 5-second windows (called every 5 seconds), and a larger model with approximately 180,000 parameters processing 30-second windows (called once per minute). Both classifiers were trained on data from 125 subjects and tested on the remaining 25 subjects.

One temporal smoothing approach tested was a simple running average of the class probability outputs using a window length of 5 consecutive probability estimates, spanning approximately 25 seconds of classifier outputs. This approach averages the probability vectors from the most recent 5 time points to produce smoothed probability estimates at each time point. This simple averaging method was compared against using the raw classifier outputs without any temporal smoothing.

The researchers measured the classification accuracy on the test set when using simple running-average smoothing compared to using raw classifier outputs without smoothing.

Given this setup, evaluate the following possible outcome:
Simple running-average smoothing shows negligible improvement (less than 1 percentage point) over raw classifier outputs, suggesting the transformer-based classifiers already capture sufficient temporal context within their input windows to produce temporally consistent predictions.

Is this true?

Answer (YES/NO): NO